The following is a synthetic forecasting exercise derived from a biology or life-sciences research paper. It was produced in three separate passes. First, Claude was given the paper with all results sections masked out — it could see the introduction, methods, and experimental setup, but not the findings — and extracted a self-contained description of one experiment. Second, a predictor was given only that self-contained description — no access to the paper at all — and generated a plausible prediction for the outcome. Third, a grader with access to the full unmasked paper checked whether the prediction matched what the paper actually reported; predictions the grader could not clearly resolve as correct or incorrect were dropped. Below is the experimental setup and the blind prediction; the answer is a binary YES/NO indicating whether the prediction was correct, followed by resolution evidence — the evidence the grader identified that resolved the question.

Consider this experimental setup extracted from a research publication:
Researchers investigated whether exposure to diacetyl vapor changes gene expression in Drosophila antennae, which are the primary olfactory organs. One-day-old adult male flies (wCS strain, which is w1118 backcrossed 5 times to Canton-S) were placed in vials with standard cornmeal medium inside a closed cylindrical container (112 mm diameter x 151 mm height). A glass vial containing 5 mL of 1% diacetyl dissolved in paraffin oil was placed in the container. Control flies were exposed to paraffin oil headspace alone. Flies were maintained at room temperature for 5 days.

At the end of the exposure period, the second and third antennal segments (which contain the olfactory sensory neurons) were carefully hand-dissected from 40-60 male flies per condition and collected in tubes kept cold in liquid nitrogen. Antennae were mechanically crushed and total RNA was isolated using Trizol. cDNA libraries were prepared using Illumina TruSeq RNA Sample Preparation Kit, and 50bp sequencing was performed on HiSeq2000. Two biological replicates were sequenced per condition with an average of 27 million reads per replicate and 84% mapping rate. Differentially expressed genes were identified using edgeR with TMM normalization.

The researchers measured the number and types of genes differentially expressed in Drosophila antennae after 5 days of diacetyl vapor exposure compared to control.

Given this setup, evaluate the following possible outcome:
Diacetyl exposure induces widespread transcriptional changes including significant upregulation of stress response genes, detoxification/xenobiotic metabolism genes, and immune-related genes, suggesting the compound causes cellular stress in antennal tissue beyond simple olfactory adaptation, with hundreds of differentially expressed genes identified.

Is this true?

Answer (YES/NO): NO